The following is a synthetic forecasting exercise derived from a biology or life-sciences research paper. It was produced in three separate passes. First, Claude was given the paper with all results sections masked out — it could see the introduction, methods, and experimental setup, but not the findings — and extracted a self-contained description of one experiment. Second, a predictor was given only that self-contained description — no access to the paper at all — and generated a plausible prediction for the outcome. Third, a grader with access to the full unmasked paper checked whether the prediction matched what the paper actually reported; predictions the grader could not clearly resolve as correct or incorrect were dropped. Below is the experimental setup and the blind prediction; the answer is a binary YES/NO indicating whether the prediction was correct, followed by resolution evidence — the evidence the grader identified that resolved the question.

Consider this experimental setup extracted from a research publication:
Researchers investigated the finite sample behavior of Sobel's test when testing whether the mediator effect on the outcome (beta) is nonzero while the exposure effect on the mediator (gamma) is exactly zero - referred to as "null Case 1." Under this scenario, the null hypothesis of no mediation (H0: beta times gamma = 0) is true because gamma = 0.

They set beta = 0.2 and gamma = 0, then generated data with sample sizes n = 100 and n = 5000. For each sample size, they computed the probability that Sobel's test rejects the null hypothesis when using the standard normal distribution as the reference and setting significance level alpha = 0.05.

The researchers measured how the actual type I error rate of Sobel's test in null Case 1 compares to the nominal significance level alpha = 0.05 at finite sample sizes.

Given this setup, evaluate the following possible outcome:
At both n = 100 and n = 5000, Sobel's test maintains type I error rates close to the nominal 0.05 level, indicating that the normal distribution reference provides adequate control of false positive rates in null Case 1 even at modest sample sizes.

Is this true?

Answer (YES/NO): NO